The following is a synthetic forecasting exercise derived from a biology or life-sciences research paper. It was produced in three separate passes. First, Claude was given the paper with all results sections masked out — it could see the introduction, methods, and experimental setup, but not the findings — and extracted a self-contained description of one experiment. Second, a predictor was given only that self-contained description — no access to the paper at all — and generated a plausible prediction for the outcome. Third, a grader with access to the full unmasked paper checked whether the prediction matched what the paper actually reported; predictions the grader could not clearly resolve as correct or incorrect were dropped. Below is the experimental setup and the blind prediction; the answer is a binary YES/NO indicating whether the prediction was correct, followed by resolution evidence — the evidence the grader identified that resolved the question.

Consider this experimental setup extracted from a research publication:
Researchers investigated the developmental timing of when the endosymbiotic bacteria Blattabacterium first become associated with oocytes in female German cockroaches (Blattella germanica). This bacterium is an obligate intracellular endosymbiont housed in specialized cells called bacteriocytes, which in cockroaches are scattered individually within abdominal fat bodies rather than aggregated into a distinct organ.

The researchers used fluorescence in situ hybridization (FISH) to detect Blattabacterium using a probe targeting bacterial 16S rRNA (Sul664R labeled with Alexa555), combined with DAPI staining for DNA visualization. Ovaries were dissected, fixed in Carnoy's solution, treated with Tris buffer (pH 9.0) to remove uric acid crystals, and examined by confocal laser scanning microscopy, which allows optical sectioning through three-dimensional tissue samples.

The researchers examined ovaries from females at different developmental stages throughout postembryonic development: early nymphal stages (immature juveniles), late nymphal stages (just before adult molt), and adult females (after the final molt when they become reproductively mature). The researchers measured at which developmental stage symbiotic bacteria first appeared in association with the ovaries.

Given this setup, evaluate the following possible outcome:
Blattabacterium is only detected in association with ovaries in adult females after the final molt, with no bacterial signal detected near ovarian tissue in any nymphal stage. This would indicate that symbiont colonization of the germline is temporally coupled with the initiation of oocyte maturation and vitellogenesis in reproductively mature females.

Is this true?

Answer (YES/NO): NO